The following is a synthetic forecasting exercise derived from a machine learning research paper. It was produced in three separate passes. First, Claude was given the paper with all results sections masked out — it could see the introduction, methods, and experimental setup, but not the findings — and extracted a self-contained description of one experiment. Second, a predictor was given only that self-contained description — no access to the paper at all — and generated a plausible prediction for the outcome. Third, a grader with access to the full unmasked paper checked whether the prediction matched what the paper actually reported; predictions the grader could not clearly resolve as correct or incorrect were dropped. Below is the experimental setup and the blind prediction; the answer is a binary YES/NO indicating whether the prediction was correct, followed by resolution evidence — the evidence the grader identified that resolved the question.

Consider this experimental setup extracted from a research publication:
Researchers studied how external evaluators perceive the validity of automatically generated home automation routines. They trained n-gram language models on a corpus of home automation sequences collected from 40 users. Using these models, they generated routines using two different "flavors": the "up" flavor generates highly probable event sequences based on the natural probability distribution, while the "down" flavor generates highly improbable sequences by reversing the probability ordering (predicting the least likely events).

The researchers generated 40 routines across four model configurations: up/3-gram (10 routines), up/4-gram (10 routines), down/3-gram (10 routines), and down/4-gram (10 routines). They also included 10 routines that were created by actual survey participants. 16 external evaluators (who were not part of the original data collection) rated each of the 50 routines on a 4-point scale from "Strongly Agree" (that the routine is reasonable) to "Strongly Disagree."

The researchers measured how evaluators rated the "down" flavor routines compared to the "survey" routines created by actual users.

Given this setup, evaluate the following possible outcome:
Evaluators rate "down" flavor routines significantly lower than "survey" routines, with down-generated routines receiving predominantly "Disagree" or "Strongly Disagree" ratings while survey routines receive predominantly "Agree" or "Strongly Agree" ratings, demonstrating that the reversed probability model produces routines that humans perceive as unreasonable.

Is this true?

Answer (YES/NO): YES